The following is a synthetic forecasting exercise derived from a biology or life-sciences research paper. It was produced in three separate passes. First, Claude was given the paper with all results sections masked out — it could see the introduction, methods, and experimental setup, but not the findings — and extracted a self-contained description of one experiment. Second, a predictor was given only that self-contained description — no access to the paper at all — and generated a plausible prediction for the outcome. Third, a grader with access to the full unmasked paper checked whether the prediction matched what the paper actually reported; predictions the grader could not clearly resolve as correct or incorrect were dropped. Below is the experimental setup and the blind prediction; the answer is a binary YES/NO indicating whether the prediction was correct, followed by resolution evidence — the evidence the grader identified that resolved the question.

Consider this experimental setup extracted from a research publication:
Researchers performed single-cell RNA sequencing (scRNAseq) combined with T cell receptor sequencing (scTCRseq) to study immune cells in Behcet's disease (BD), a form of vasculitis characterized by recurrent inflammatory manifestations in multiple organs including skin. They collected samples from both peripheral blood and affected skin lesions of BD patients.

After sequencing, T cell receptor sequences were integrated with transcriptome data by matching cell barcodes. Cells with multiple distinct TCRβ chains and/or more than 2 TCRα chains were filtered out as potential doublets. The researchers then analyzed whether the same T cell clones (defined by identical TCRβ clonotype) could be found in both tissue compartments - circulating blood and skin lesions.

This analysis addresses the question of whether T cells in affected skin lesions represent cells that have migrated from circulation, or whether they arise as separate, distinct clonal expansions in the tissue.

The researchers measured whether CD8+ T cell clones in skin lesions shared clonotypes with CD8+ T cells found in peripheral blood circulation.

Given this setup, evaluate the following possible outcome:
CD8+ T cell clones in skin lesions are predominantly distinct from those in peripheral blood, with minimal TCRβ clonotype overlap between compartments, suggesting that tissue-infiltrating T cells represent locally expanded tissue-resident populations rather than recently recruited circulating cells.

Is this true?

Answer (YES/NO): NO